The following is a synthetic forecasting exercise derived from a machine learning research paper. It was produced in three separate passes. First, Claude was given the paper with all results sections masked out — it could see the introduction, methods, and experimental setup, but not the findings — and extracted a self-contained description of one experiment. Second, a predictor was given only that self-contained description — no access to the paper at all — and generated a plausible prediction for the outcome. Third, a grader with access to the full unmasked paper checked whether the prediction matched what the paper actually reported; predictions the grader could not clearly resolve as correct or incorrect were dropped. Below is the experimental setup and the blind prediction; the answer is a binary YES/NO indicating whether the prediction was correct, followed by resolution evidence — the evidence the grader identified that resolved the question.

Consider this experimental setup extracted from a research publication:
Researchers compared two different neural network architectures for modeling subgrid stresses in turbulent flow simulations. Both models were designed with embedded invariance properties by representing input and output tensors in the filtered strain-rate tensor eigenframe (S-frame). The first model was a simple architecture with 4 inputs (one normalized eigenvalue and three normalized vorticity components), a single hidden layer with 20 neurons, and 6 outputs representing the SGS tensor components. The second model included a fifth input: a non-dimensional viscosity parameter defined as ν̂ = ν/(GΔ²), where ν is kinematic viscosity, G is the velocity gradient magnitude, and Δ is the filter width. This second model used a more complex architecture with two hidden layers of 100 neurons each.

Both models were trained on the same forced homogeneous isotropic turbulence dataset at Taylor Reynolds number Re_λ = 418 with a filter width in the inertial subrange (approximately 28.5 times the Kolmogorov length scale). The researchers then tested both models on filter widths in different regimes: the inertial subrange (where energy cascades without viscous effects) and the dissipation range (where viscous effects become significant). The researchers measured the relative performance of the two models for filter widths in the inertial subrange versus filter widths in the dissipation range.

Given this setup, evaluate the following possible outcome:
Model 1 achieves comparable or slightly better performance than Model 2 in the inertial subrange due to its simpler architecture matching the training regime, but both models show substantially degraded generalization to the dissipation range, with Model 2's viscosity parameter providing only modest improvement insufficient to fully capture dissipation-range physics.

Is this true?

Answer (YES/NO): NO